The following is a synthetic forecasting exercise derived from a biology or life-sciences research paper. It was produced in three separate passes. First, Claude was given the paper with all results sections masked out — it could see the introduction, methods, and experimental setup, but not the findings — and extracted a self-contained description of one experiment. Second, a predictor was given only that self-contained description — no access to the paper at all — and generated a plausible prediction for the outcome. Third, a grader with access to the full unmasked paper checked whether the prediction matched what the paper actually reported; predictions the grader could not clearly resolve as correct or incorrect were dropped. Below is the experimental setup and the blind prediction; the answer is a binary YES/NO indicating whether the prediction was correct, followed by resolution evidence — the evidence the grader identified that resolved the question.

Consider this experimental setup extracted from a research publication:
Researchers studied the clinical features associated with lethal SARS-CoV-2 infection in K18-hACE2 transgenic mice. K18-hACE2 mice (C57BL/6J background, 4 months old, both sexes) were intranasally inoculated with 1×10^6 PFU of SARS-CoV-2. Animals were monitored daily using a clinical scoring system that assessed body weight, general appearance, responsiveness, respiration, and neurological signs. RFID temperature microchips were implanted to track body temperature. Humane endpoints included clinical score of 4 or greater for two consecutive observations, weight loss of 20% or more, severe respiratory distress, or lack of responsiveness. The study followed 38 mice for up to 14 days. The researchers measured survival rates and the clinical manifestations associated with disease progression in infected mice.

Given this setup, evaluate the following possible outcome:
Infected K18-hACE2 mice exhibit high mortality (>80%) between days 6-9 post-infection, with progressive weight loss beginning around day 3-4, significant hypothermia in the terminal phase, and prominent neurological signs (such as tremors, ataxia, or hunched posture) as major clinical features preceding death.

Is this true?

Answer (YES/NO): YES